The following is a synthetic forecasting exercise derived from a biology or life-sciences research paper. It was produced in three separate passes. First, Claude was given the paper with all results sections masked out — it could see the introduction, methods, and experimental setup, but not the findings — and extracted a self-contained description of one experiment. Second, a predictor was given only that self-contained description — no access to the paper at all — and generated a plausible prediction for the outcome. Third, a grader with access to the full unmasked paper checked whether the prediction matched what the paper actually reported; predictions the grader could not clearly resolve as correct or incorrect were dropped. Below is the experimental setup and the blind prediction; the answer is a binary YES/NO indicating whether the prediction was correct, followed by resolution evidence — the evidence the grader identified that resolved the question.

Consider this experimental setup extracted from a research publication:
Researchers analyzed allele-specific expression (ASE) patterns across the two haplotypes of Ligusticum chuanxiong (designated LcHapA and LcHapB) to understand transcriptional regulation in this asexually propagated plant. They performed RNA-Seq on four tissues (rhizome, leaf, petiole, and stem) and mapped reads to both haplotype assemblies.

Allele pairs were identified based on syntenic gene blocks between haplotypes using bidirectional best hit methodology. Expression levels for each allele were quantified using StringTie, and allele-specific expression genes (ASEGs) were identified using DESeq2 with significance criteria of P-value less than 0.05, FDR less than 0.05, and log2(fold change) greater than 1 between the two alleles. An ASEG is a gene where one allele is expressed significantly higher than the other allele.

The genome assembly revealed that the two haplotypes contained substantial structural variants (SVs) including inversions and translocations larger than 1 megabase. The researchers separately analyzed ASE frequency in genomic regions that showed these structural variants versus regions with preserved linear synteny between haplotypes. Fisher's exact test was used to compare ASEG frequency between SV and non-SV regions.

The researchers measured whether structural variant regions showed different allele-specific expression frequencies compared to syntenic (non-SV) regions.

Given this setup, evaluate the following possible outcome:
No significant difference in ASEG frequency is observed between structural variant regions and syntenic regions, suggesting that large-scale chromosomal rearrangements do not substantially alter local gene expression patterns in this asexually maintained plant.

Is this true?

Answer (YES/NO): YES